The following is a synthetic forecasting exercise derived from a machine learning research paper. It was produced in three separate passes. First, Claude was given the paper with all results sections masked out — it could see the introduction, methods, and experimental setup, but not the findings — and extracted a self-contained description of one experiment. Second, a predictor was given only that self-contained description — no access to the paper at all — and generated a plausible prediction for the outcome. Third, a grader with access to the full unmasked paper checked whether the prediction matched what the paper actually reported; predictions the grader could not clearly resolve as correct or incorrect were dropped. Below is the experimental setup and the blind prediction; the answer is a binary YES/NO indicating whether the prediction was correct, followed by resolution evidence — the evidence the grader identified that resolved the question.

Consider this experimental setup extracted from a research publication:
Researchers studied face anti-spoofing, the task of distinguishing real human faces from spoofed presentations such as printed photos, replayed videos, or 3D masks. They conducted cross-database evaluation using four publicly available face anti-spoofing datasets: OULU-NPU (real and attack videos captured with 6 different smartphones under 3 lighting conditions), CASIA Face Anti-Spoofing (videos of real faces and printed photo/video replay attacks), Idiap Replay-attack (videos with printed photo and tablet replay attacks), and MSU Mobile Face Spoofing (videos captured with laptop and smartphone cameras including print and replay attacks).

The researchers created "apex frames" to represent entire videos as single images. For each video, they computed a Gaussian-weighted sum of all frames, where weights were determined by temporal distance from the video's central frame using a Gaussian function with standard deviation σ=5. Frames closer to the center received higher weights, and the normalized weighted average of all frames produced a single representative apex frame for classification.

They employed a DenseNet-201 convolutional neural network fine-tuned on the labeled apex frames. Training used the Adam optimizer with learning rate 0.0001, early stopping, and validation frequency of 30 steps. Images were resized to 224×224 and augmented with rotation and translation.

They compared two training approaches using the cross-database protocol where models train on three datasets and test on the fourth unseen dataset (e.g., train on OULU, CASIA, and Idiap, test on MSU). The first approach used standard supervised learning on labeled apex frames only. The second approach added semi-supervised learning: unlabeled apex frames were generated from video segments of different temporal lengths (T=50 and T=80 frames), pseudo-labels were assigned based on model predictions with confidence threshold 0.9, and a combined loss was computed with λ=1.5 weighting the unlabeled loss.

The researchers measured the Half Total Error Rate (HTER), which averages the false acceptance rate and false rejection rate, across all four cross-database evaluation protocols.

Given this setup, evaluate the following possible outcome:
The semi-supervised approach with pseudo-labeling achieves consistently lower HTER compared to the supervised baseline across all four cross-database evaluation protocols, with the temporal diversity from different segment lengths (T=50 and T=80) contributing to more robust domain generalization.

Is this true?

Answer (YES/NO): YES